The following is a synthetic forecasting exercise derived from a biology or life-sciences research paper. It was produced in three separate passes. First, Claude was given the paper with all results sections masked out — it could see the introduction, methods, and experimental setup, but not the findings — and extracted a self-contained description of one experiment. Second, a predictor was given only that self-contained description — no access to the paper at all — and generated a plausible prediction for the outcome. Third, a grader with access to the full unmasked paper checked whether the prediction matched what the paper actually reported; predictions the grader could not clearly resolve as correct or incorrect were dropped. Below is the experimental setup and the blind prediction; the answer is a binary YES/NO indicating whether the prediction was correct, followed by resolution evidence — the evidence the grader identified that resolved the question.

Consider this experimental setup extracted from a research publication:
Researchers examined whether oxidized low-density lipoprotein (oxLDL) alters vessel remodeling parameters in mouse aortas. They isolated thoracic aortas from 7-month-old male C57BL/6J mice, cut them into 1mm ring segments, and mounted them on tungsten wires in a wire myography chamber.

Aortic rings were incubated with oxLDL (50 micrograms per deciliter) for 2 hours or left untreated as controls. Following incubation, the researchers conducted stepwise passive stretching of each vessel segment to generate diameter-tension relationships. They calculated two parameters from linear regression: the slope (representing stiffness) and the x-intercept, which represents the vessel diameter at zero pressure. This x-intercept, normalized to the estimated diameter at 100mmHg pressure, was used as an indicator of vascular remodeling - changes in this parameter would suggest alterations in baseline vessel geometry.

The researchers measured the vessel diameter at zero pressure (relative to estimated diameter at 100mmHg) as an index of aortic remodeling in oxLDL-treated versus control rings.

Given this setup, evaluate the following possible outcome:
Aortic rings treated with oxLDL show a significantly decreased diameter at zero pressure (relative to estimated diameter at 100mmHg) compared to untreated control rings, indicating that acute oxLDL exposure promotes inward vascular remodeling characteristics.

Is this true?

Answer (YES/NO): NO